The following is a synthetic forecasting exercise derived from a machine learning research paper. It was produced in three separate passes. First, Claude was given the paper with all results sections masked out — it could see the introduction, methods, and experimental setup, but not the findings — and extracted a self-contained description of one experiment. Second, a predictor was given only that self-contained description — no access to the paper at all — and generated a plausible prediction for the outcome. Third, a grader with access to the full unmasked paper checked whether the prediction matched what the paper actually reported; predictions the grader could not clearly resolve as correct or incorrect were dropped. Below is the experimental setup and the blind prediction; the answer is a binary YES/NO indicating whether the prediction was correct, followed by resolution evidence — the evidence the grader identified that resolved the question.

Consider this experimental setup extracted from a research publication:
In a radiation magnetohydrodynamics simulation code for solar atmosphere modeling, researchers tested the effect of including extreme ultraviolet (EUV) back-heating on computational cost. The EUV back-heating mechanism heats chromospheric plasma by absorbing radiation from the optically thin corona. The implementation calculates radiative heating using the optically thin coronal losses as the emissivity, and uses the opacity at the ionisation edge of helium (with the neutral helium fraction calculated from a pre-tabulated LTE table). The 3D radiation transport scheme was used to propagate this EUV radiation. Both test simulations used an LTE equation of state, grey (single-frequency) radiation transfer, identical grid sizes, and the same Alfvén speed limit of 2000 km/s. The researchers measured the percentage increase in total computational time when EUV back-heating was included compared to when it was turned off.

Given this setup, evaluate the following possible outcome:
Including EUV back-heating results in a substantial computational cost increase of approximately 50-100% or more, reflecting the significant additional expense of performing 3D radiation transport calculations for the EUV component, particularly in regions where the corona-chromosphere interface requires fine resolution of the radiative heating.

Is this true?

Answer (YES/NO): NO